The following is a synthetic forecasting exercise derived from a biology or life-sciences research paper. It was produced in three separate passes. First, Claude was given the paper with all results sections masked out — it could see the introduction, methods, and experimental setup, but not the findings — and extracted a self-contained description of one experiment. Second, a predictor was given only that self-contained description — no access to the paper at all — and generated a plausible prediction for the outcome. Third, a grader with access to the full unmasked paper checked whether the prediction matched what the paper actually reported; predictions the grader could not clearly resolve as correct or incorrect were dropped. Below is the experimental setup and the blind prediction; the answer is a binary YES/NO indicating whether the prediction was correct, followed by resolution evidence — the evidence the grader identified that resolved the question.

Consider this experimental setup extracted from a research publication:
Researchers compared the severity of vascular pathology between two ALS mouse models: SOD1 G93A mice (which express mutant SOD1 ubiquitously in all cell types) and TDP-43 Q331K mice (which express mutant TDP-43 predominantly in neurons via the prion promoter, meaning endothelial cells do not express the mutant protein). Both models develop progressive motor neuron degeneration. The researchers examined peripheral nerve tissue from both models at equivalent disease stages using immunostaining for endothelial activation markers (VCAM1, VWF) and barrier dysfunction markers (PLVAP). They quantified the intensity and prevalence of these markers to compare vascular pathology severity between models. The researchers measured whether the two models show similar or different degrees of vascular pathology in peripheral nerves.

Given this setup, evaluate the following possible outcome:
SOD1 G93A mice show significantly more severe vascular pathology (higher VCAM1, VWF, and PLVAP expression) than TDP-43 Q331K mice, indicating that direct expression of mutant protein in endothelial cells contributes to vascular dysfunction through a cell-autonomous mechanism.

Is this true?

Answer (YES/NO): YES